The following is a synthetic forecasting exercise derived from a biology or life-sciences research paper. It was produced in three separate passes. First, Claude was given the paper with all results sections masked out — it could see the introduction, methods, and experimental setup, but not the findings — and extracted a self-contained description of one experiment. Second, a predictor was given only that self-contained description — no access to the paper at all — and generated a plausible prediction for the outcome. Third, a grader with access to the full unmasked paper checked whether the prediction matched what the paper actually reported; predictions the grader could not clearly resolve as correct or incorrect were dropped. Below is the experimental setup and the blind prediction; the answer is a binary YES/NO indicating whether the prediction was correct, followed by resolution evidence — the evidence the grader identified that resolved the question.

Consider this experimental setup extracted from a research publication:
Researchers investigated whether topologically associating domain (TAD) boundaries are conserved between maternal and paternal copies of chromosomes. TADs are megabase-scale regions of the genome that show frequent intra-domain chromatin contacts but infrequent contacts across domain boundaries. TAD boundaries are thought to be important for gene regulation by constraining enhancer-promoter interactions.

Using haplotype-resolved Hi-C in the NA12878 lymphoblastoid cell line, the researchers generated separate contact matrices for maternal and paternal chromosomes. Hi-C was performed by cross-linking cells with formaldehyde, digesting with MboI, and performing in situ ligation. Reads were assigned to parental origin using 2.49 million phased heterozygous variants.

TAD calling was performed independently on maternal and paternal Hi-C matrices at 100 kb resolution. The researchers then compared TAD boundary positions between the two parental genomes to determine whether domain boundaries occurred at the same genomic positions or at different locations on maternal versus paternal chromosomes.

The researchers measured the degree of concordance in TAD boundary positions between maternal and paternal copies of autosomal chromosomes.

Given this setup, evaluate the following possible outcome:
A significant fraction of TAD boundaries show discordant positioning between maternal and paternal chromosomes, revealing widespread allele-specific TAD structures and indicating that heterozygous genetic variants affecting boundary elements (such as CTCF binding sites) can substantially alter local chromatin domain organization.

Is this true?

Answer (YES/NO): NO